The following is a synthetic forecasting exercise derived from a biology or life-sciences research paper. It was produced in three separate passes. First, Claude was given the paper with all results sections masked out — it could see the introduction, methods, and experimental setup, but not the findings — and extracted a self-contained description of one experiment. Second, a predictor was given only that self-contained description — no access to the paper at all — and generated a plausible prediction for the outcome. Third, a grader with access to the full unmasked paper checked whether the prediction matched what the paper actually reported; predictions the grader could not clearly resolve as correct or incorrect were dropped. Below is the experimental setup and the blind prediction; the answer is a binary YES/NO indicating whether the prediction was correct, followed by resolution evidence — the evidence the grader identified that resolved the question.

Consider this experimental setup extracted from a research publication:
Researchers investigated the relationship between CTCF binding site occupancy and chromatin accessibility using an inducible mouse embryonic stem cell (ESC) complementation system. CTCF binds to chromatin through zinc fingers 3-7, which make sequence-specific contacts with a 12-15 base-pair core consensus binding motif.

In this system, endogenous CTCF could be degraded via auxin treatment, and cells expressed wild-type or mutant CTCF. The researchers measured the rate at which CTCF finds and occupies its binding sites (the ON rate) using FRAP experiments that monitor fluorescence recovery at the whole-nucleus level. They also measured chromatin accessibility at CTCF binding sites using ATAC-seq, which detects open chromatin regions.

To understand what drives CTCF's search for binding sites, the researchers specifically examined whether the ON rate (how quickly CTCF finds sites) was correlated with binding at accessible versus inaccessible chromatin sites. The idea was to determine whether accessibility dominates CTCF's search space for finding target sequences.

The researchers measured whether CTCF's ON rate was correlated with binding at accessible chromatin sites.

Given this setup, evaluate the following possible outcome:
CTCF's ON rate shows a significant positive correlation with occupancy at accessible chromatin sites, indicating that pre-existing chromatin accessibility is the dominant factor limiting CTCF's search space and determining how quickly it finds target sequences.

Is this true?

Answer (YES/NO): YES